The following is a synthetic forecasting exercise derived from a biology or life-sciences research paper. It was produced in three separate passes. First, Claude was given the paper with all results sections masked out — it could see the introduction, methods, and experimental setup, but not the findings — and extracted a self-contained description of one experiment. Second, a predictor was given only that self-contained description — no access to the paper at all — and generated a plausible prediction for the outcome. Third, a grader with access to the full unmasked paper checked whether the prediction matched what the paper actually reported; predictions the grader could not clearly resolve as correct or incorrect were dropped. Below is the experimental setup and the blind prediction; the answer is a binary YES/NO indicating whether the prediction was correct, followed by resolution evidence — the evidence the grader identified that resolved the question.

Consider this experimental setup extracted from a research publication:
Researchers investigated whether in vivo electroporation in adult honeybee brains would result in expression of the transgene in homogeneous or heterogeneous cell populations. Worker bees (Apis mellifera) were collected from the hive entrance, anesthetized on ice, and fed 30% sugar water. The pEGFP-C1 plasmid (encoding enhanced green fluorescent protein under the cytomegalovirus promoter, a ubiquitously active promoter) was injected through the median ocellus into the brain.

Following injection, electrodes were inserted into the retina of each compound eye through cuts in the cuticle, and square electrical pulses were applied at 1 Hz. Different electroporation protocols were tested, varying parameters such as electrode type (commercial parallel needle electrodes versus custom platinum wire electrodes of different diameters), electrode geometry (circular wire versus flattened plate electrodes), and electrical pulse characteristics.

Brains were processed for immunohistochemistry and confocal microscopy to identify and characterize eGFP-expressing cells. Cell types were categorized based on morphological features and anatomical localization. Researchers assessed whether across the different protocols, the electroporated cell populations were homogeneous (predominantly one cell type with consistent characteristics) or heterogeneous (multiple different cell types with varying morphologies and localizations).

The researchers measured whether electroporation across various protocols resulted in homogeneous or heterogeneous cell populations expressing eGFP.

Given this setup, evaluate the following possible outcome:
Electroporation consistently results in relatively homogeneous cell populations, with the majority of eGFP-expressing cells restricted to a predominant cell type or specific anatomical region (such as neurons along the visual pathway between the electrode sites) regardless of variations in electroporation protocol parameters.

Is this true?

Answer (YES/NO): NO